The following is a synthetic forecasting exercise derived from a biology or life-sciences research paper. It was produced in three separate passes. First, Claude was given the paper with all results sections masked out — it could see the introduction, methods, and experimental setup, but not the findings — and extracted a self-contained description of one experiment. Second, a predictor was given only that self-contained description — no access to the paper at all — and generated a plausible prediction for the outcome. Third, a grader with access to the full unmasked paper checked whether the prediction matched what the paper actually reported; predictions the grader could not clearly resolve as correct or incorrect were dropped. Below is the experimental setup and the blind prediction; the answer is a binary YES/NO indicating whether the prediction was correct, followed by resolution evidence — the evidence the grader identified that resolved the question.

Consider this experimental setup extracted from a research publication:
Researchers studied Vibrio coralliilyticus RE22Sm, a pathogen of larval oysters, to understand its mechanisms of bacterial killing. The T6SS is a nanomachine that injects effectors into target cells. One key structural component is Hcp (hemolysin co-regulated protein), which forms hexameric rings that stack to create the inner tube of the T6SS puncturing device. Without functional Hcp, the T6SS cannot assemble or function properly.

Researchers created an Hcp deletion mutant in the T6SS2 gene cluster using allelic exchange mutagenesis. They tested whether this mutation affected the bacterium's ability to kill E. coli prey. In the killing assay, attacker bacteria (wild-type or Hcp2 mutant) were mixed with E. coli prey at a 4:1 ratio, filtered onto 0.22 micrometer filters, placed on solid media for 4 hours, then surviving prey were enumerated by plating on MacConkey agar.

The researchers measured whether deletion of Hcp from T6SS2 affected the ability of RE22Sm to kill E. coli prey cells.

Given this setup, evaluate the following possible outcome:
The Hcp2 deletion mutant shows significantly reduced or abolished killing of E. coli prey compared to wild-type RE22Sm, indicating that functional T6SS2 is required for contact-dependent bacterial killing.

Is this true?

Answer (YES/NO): YES